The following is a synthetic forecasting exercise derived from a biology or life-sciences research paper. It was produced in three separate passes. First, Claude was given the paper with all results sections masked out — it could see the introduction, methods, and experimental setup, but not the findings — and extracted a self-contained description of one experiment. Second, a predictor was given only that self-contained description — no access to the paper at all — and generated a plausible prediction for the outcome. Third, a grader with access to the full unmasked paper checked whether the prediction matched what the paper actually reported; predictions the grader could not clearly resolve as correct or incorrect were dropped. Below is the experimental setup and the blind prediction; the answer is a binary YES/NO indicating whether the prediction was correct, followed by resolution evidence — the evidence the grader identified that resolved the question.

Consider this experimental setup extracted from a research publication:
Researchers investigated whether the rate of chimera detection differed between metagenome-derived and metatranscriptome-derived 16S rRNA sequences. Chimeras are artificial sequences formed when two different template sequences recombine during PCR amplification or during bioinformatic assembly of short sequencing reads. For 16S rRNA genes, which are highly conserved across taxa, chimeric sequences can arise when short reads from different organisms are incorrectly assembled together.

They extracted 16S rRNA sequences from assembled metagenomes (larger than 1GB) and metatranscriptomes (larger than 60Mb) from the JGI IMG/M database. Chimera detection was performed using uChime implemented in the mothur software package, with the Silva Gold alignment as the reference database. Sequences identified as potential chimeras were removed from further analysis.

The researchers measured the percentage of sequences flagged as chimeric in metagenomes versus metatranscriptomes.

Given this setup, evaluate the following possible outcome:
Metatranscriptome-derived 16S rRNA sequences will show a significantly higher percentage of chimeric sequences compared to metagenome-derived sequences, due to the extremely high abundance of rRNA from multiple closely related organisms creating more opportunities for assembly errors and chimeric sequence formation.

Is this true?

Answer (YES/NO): NO